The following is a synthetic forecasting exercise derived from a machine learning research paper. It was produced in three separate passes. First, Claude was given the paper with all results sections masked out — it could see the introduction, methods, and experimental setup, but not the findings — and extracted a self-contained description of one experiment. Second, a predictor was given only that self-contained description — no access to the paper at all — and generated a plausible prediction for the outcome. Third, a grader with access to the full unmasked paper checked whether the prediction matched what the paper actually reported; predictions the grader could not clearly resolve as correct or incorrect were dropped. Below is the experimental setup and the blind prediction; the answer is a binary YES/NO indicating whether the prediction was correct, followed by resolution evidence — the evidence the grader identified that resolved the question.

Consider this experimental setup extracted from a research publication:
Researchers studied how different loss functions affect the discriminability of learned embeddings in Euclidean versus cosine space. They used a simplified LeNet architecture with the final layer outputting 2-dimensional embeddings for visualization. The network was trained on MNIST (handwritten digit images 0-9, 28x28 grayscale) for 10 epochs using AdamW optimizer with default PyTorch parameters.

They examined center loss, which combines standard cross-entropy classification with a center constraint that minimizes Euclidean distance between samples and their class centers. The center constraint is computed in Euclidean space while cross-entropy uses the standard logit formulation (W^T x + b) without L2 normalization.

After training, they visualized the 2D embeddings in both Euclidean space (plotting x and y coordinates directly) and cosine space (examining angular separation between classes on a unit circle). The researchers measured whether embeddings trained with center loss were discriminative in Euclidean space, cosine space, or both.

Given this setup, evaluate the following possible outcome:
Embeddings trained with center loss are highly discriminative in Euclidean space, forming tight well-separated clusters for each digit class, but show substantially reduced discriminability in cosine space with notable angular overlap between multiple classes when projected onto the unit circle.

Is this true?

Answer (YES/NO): YES